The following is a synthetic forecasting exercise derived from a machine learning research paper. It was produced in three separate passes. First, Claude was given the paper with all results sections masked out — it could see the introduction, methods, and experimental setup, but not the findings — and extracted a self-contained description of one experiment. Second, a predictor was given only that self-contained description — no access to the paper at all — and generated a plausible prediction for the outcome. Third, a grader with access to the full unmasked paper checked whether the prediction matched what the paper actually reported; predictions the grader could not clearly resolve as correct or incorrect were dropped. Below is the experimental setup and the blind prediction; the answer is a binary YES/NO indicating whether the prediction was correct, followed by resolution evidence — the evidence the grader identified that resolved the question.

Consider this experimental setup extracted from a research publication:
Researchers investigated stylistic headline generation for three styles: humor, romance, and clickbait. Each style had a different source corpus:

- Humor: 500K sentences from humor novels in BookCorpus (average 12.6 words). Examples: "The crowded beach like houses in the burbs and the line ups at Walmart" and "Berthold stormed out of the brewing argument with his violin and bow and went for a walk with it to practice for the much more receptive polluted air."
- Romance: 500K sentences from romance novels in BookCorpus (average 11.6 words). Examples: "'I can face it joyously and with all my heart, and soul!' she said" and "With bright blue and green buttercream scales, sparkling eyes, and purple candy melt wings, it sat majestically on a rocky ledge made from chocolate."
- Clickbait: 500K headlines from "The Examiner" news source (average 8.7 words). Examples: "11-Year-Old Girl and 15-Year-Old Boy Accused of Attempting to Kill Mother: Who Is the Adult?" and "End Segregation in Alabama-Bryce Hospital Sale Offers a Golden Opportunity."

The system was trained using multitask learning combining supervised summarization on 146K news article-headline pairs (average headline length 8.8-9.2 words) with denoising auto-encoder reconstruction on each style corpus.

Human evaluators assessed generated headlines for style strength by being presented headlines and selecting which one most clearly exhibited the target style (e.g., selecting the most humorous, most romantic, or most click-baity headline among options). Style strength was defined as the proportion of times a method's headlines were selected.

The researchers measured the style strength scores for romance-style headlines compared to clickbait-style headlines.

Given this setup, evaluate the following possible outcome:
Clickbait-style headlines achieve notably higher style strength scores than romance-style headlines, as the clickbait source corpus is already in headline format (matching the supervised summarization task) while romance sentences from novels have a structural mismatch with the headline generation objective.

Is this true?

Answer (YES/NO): YES